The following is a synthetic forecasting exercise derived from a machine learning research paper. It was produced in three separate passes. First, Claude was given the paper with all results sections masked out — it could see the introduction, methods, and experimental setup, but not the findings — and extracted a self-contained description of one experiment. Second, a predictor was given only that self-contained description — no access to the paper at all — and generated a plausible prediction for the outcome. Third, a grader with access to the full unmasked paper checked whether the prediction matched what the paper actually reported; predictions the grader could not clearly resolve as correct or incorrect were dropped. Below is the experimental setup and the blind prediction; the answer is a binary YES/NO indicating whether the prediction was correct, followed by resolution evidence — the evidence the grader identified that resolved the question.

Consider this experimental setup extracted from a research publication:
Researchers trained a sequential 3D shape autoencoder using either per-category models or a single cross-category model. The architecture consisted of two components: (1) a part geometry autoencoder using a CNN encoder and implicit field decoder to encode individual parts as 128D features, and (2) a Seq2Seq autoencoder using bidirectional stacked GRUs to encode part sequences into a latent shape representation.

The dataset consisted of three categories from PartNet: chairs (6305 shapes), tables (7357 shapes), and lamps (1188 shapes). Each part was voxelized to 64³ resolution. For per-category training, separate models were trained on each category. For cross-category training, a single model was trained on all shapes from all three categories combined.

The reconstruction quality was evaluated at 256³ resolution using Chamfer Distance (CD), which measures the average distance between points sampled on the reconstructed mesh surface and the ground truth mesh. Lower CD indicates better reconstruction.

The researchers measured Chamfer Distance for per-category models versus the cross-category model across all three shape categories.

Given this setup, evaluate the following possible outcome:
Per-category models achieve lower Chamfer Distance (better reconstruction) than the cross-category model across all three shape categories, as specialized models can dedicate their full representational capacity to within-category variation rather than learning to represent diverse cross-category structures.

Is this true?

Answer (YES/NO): NO